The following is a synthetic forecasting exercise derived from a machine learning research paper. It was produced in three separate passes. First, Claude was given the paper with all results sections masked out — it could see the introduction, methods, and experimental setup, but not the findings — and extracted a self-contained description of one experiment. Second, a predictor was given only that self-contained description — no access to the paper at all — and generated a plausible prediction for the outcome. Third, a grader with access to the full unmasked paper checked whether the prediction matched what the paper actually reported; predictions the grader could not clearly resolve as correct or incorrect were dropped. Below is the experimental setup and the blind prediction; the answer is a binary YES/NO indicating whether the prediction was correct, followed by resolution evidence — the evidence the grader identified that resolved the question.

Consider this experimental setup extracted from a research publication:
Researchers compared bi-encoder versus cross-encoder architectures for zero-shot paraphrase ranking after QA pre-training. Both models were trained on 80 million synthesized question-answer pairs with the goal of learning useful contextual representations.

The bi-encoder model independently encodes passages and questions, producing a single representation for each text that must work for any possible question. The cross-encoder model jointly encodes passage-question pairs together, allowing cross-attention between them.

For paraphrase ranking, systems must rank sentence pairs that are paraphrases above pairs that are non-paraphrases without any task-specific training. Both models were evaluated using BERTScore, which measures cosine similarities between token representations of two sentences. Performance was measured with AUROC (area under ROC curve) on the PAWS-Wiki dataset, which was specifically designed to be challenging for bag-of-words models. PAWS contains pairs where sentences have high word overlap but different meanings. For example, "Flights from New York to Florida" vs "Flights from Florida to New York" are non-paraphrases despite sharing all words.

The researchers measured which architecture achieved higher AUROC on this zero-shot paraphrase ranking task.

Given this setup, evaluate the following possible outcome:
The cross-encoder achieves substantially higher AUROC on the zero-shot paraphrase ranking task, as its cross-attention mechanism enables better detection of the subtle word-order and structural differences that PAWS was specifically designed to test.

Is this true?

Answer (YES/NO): NO